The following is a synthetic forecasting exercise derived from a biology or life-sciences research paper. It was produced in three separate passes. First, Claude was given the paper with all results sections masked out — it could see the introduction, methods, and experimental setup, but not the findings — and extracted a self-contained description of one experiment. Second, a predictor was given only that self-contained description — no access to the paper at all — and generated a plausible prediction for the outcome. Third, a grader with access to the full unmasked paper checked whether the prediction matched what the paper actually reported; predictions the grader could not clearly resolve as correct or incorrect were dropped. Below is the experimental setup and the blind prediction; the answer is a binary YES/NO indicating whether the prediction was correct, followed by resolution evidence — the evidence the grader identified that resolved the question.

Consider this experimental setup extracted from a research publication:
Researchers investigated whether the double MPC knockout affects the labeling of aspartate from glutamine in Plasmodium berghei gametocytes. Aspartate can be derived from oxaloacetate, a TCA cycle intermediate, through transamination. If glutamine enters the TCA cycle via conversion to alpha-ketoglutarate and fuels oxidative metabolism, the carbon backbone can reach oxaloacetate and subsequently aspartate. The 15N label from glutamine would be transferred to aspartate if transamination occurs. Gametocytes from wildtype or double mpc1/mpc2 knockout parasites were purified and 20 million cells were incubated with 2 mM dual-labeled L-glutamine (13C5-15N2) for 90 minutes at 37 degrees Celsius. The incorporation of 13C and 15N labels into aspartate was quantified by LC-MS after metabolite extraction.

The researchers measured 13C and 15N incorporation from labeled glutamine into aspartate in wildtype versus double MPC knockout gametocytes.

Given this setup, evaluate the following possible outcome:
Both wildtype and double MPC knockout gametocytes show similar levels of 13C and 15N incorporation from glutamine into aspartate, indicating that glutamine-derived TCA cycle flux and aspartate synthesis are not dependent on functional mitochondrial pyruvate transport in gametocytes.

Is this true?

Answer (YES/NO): NO